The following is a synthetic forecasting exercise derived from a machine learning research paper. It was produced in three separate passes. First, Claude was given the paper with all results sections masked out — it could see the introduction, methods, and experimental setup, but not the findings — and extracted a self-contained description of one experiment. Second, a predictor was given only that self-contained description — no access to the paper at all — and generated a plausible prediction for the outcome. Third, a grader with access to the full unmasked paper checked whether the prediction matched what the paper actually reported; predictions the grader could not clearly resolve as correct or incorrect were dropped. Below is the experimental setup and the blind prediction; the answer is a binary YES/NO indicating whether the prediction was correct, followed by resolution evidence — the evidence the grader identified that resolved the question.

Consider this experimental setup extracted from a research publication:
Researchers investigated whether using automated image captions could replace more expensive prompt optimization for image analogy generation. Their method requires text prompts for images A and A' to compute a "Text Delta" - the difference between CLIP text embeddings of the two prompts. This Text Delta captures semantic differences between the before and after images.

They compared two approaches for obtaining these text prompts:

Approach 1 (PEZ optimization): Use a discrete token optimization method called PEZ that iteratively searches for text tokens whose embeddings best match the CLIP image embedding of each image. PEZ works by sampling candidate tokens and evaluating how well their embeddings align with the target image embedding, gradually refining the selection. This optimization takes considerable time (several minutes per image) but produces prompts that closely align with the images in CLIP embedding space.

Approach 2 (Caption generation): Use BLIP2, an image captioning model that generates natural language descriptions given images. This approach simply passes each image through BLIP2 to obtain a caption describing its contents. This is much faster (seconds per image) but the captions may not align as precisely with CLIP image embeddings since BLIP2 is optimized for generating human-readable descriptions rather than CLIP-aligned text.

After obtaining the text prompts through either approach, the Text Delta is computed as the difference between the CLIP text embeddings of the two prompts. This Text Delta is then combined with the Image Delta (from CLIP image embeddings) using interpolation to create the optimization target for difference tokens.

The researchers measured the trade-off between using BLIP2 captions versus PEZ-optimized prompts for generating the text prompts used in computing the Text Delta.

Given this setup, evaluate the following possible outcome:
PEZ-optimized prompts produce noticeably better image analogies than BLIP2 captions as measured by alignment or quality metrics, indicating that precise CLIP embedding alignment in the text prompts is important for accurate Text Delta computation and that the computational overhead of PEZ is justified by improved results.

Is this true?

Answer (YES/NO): NO